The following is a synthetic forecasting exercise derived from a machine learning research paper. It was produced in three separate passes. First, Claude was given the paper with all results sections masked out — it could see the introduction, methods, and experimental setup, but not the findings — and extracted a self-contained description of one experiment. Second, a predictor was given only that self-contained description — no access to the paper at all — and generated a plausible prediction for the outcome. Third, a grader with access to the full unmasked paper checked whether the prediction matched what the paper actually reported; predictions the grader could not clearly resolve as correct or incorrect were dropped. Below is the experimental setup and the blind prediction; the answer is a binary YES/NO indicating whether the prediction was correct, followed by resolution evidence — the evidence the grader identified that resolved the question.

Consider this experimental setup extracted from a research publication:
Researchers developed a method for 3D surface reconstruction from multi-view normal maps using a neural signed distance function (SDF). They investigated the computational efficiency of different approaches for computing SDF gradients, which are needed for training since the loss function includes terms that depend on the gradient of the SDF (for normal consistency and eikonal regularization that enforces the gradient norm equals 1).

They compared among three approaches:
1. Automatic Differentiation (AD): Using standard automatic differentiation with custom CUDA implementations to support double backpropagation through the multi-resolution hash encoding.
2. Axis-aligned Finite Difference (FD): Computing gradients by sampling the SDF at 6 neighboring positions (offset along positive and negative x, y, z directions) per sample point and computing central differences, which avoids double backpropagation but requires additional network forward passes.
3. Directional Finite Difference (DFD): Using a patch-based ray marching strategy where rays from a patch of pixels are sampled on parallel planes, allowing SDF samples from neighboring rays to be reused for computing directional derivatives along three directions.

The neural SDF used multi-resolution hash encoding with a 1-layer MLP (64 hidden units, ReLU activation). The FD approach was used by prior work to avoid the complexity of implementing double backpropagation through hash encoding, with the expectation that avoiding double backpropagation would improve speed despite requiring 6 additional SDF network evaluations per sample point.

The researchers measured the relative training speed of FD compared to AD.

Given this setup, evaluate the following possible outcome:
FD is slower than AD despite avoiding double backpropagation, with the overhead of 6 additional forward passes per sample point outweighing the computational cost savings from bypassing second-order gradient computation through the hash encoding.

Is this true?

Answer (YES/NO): YES